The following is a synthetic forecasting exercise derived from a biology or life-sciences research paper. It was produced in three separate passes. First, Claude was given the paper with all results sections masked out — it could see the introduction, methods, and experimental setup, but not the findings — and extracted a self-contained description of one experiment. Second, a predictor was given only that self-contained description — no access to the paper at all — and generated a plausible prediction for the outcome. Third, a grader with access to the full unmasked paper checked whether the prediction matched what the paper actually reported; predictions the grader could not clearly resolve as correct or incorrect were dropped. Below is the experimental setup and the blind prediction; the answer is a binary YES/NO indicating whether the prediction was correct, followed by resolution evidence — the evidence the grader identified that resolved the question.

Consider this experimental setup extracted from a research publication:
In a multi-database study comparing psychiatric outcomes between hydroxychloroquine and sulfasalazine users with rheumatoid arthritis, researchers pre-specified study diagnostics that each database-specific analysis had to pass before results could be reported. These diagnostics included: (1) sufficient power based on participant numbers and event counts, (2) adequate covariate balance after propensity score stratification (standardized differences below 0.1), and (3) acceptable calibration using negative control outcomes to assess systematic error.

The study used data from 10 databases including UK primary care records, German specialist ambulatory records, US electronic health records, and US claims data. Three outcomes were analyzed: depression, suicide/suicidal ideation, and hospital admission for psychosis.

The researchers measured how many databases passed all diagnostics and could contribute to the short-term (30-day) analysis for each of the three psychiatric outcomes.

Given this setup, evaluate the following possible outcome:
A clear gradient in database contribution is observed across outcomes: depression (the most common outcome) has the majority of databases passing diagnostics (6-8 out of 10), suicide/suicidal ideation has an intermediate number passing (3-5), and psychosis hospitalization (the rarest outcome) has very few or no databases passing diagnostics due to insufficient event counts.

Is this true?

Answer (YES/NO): NO